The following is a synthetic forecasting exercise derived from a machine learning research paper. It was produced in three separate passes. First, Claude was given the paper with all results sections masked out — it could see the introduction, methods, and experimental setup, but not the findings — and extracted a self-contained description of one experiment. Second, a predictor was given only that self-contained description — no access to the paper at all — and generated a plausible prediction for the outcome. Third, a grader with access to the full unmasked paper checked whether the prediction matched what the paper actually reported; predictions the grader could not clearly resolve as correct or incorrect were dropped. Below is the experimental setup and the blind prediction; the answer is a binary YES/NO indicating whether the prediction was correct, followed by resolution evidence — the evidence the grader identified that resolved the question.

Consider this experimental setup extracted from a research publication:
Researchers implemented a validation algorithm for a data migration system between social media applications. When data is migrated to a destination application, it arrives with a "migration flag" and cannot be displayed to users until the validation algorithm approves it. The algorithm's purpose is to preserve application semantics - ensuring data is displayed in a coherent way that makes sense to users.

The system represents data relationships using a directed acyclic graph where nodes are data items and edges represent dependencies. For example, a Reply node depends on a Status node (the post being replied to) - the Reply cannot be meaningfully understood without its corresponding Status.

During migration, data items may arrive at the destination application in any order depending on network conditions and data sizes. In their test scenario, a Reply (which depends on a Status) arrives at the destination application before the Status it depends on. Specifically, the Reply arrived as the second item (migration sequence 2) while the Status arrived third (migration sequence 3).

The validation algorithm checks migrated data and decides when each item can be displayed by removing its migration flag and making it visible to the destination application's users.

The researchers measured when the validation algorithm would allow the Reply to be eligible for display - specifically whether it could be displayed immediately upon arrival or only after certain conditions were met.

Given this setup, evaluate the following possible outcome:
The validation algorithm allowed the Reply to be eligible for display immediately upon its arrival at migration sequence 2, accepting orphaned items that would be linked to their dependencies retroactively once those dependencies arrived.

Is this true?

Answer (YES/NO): NO